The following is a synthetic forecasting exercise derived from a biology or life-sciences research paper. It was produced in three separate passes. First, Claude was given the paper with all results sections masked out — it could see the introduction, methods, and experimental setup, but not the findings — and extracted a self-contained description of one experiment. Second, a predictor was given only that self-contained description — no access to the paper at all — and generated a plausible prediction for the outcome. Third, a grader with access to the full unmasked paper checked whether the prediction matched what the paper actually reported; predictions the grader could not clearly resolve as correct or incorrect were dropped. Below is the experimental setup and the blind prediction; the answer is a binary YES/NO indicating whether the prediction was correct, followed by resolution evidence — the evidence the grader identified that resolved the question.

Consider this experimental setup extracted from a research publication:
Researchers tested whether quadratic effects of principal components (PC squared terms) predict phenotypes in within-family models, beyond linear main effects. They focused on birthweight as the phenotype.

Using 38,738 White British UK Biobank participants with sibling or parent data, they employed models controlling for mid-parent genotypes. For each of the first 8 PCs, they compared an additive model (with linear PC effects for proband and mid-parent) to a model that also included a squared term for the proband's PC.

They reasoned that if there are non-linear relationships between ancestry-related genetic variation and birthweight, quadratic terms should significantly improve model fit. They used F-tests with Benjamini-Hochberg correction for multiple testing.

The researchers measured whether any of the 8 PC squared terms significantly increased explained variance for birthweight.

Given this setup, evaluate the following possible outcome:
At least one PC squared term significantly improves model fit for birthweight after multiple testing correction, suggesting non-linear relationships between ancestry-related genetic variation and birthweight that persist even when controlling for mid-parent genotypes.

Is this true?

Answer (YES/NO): YES